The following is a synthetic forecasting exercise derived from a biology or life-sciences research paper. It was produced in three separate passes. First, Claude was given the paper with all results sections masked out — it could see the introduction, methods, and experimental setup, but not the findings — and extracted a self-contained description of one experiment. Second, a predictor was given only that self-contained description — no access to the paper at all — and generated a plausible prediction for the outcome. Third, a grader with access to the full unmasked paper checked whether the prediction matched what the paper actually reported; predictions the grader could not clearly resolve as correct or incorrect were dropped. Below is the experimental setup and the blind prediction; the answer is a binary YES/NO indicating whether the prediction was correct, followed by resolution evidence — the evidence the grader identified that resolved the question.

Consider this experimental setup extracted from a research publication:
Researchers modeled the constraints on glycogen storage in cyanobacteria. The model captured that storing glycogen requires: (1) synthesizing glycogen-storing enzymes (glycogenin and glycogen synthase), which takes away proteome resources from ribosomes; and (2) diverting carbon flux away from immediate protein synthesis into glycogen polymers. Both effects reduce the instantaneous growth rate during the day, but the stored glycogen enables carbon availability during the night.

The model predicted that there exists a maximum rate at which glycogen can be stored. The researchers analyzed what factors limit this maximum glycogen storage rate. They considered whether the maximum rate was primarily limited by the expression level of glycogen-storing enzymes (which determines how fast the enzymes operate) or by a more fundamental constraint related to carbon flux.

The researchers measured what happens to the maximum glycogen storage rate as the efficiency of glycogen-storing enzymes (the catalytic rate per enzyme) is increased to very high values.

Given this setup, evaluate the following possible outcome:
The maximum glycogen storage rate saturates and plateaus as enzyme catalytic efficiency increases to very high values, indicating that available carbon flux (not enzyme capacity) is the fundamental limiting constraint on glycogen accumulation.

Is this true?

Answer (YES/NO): YES